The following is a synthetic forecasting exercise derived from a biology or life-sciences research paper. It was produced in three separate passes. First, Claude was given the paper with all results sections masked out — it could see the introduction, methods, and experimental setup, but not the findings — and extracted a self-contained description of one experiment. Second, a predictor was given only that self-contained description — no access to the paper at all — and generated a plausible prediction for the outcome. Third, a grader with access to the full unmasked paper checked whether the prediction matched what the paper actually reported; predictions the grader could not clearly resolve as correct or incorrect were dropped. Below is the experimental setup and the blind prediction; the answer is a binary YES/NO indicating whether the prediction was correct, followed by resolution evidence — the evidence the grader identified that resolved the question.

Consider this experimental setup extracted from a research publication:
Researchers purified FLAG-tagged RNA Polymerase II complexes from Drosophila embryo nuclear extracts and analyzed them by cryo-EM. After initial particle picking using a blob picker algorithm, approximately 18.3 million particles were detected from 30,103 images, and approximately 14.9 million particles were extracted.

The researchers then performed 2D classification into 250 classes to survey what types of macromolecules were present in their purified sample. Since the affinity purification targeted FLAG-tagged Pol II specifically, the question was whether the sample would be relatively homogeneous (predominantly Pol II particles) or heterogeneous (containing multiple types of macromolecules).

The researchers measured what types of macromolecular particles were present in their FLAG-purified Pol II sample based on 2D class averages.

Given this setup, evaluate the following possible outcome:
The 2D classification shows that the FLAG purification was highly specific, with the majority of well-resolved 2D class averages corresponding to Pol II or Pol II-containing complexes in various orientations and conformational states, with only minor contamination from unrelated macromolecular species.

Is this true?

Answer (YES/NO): NO